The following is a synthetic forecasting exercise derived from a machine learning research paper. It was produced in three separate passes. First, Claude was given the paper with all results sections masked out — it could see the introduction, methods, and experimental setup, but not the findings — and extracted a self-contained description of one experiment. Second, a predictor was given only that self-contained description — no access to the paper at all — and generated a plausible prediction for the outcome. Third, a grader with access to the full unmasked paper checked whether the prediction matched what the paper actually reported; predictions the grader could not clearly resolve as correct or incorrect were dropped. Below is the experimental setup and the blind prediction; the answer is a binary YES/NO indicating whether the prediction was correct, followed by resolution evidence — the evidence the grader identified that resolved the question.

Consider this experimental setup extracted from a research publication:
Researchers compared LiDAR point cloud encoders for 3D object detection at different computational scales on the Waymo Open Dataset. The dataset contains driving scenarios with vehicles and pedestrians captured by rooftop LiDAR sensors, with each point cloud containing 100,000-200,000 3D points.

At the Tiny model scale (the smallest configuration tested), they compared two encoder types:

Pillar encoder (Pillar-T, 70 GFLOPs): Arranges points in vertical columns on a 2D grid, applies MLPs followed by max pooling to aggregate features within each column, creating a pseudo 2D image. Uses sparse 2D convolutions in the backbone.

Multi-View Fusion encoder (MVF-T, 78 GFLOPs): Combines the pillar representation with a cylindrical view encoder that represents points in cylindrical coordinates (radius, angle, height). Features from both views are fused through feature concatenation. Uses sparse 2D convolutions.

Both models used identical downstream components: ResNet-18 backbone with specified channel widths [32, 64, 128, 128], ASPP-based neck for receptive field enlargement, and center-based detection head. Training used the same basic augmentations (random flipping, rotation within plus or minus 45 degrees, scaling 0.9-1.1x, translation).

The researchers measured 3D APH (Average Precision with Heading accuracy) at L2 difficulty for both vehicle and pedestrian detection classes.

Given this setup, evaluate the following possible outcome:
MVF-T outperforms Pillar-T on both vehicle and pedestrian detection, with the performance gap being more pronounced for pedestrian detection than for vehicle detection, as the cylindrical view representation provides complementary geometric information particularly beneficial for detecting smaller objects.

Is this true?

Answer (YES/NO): NO